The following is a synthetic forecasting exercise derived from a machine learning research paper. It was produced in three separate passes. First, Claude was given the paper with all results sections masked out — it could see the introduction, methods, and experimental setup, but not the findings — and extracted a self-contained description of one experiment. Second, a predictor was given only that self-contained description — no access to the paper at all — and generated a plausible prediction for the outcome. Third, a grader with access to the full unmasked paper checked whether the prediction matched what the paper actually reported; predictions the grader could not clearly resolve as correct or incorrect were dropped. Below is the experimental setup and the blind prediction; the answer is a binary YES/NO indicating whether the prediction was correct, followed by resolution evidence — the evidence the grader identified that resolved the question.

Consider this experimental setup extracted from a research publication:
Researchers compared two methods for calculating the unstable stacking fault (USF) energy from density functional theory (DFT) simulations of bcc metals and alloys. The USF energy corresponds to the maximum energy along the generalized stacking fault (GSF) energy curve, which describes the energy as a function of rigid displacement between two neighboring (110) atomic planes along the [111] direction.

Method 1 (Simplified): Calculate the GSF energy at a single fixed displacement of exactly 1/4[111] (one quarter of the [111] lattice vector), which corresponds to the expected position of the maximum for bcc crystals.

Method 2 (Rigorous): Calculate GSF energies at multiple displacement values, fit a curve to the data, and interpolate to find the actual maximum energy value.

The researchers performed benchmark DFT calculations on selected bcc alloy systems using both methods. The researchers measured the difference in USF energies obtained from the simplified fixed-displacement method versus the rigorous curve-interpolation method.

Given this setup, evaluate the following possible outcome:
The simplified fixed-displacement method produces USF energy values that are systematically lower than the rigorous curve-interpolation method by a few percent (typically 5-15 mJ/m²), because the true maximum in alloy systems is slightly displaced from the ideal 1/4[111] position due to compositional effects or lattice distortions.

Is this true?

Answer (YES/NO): NO